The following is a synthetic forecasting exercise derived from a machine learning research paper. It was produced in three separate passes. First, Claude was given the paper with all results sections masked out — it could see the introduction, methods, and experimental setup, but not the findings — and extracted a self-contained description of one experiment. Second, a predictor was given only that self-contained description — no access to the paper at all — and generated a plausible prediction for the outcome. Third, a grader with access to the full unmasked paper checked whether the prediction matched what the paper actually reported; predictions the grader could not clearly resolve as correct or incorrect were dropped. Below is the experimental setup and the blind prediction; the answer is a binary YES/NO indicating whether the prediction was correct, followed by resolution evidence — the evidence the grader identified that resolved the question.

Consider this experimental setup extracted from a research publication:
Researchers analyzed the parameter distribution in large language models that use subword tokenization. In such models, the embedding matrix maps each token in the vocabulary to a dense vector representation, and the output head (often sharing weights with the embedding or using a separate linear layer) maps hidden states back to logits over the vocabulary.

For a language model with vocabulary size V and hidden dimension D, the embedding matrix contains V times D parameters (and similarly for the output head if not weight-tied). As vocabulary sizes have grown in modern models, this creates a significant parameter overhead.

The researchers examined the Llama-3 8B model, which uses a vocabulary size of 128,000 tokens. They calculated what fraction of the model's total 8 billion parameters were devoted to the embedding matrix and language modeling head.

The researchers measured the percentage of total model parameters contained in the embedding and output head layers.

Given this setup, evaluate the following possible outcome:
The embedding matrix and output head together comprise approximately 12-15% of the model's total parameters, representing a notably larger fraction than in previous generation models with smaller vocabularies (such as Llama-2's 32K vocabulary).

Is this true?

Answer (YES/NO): YES